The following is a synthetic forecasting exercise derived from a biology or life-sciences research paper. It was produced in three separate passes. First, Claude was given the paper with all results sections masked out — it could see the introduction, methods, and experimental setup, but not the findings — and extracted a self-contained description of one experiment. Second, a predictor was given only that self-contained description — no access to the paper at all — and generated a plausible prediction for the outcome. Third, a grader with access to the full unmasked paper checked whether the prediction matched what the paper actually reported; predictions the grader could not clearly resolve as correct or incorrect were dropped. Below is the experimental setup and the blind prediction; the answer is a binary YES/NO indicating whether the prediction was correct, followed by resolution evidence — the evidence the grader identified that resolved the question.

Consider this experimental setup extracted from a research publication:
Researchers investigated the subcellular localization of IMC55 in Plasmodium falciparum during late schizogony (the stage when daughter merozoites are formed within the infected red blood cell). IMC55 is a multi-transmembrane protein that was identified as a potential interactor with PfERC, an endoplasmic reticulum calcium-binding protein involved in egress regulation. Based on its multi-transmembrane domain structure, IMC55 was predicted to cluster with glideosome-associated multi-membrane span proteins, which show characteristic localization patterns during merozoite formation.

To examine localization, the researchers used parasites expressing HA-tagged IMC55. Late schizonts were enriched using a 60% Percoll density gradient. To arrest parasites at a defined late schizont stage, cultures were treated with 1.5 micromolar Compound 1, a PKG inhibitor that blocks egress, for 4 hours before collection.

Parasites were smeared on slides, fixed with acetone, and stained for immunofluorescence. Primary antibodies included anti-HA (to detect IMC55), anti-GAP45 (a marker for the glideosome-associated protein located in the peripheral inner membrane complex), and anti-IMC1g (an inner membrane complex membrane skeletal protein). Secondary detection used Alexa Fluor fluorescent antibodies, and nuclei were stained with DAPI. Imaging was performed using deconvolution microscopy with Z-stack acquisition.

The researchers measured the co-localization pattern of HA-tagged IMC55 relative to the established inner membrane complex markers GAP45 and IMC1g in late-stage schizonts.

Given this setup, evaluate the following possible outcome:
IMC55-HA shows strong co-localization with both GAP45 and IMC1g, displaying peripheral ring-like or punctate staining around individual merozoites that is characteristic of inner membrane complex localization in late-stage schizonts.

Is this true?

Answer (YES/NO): YES